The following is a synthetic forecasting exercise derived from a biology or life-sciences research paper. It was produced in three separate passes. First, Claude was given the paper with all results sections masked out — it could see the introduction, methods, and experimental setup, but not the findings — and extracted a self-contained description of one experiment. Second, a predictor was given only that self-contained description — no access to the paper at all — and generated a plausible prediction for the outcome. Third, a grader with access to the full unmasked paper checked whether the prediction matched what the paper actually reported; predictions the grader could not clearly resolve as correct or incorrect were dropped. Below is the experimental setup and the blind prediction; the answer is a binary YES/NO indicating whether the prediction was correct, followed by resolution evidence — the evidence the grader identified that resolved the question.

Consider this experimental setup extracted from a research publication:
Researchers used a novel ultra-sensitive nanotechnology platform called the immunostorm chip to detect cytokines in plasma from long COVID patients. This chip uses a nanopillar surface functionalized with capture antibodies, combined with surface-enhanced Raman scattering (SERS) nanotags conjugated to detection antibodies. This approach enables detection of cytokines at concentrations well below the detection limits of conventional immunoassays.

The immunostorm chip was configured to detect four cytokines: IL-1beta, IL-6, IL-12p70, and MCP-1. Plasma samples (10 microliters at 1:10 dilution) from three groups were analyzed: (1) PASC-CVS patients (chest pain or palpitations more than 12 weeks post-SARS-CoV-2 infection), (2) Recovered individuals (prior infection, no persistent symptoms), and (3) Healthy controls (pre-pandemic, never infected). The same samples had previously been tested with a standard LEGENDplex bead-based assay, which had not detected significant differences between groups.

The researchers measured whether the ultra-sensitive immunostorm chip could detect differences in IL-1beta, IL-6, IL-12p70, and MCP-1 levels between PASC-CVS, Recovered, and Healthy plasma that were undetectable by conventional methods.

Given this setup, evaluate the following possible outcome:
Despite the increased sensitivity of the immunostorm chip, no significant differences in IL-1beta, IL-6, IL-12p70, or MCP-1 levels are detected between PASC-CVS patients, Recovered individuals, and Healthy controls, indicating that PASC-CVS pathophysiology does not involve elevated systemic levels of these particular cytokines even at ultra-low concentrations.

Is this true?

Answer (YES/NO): NO